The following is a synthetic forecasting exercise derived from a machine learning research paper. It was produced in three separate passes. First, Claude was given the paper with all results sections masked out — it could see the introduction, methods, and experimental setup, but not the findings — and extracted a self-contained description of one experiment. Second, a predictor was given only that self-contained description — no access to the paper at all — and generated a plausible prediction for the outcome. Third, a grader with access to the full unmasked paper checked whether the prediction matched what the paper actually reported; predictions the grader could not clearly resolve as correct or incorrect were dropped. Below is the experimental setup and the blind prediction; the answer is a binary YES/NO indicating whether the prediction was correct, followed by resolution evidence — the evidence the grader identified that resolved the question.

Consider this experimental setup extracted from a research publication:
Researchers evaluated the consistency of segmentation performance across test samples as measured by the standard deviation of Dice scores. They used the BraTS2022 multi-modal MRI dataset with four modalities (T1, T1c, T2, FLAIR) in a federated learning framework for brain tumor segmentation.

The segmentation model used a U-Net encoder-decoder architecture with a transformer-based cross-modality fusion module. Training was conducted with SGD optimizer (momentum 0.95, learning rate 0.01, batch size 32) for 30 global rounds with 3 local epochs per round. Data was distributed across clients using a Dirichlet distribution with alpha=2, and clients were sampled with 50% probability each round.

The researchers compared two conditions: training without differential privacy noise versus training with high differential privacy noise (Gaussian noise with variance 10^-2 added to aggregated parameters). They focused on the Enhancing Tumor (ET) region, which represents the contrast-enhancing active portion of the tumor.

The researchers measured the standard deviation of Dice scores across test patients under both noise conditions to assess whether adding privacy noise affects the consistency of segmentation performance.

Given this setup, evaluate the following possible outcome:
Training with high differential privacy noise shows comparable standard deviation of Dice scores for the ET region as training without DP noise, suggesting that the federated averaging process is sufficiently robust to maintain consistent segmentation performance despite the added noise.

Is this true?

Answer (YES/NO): YES